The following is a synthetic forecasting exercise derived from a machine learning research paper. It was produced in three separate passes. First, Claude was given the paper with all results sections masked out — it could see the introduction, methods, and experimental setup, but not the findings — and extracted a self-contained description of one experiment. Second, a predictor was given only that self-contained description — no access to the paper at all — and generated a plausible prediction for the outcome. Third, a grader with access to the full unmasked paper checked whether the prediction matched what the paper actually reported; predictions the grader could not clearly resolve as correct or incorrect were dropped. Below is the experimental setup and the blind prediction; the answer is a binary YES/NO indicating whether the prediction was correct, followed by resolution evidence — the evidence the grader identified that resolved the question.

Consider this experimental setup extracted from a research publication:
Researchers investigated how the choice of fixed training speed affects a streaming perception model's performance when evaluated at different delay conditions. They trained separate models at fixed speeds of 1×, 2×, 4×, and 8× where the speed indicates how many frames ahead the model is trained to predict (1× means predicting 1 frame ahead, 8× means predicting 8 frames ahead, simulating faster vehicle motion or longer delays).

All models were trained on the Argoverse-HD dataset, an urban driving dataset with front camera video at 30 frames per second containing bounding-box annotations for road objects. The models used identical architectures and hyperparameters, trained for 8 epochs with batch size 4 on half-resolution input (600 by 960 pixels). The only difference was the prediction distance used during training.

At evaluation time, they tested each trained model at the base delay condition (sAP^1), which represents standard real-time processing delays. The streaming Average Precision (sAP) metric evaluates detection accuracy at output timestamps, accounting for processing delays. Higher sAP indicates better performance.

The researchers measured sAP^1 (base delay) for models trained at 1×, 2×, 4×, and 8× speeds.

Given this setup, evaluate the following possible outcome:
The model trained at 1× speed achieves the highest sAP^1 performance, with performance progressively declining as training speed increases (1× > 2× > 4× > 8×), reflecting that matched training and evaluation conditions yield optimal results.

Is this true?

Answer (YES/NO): YES